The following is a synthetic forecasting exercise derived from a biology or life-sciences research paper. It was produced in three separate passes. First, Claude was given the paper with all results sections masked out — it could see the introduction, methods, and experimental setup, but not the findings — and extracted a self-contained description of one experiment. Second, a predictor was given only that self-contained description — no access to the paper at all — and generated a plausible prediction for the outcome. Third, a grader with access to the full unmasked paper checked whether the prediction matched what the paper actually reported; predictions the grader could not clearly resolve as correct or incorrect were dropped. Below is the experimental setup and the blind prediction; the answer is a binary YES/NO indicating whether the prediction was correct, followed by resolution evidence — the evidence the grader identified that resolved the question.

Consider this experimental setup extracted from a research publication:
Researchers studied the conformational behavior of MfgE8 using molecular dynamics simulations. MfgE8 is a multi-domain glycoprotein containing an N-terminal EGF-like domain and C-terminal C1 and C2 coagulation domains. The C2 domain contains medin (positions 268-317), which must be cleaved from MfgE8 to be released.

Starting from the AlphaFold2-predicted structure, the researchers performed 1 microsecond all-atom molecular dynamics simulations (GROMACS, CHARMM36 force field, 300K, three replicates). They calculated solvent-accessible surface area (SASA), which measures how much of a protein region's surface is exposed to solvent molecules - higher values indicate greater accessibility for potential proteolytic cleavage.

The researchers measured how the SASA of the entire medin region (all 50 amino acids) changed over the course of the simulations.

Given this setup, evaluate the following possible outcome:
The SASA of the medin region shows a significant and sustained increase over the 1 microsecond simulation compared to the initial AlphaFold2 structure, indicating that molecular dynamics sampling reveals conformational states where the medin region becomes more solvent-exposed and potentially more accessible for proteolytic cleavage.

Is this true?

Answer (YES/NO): NO